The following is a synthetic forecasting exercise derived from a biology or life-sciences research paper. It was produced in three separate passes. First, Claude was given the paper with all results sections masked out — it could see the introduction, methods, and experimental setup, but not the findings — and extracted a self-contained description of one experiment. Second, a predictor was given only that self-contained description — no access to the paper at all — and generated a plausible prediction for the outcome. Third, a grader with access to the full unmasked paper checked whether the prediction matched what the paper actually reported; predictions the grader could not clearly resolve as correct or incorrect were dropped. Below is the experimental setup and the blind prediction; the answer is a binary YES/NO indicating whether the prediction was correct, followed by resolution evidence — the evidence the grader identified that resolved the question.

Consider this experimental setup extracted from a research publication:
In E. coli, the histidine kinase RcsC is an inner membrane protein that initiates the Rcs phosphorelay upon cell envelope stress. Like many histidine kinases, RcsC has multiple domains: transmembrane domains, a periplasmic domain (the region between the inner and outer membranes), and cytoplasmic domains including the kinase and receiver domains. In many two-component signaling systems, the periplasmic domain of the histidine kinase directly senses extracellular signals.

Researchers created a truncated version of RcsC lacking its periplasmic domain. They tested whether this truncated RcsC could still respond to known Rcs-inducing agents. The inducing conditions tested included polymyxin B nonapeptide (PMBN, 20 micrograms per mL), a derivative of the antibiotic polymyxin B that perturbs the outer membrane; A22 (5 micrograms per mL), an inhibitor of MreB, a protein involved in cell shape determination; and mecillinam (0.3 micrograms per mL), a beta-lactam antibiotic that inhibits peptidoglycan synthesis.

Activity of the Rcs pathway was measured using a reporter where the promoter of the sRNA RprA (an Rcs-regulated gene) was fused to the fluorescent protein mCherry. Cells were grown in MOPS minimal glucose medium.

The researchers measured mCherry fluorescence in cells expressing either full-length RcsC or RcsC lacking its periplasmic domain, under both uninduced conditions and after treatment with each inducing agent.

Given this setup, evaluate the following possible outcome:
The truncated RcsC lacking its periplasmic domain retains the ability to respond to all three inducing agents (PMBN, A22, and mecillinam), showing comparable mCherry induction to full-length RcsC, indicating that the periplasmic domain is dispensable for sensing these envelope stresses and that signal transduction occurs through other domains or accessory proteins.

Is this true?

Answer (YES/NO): YES